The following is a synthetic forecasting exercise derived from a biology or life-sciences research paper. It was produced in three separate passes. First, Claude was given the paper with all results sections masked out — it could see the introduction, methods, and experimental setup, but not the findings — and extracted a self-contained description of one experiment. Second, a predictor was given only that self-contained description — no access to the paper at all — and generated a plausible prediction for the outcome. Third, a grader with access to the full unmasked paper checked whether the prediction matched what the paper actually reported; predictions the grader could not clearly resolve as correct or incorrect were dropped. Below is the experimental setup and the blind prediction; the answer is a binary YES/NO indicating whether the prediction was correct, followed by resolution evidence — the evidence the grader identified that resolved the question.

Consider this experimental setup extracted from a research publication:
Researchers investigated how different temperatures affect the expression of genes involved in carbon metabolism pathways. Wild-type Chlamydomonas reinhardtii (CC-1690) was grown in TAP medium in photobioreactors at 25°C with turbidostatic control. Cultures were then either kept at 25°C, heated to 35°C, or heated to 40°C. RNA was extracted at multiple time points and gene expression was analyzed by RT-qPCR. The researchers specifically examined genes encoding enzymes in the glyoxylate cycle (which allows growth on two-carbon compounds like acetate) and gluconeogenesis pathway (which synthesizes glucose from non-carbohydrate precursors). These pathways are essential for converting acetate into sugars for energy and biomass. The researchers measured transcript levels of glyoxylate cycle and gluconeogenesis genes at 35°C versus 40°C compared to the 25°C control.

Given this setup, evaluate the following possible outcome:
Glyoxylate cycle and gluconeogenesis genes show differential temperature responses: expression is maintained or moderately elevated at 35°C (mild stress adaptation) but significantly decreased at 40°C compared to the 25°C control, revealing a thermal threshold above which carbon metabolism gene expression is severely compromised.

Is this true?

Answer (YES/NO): NO